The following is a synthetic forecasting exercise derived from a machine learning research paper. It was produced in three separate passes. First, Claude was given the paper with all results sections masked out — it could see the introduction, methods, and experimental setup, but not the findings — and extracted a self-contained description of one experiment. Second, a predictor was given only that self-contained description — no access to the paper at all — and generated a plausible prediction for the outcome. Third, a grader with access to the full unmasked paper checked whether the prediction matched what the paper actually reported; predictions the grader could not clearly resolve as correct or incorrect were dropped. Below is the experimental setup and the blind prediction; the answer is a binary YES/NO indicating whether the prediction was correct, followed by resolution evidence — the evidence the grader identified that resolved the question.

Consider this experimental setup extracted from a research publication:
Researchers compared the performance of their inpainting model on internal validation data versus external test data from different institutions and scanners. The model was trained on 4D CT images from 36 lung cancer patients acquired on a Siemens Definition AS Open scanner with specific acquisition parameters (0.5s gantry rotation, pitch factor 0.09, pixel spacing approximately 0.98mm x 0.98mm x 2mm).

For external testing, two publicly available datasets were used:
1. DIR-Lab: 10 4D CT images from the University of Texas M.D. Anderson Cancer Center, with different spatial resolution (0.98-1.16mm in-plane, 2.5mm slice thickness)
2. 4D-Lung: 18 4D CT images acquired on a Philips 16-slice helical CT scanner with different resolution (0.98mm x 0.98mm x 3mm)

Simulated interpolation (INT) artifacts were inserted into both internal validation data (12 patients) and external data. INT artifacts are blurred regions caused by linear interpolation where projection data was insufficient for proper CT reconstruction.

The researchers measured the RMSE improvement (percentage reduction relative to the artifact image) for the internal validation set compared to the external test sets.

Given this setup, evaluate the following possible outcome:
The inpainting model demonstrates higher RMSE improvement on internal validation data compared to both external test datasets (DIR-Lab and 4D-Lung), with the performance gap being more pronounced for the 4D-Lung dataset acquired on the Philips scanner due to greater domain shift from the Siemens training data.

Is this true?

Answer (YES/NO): NO